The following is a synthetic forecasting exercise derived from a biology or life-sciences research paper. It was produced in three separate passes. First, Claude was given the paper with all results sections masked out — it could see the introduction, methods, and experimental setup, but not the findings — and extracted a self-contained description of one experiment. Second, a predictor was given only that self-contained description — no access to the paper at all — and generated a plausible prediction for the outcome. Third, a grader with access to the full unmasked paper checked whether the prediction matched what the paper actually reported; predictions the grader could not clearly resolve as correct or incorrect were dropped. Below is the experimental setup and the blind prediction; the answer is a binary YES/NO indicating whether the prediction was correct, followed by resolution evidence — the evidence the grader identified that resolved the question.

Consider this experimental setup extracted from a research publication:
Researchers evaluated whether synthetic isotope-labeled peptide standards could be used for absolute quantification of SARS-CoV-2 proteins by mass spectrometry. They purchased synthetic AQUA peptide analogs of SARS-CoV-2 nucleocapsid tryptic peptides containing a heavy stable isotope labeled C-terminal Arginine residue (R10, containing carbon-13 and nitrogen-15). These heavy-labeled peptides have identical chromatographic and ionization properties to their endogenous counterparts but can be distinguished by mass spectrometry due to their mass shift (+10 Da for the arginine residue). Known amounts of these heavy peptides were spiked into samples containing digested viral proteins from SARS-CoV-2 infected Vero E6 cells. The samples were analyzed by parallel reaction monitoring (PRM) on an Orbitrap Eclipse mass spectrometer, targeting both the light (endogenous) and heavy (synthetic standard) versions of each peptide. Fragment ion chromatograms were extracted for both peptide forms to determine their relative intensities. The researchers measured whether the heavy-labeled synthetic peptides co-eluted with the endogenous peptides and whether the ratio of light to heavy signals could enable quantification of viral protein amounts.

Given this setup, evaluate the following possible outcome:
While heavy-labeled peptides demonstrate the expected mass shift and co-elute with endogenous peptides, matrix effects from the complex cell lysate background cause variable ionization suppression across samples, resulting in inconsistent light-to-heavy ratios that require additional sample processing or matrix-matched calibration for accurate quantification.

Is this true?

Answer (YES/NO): NO